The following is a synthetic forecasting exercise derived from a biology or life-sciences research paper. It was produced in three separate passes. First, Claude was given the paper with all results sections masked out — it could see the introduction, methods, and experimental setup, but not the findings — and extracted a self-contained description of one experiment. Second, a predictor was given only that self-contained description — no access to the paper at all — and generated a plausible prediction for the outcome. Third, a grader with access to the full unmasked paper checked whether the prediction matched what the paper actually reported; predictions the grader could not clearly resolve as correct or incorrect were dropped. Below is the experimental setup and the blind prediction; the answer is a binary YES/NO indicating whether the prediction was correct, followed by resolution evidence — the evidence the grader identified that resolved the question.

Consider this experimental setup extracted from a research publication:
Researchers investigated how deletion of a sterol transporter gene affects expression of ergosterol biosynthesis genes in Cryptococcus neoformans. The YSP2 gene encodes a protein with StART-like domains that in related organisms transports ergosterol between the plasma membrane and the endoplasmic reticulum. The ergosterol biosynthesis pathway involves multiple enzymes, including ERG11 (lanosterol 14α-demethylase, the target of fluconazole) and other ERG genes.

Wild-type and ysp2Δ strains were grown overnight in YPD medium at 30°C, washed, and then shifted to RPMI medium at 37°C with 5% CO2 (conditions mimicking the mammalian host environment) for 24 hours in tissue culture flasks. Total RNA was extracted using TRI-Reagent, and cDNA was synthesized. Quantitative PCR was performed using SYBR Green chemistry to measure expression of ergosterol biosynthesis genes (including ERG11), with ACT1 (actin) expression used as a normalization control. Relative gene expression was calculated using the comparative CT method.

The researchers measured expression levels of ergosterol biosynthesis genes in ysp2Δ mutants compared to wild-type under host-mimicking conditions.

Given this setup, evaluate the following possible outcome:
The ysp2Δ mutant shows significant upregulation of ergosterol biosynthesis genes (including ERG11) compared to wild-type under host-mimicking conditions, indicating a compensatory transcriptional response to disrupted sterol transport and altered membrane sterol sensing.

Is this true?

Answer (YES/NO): NO